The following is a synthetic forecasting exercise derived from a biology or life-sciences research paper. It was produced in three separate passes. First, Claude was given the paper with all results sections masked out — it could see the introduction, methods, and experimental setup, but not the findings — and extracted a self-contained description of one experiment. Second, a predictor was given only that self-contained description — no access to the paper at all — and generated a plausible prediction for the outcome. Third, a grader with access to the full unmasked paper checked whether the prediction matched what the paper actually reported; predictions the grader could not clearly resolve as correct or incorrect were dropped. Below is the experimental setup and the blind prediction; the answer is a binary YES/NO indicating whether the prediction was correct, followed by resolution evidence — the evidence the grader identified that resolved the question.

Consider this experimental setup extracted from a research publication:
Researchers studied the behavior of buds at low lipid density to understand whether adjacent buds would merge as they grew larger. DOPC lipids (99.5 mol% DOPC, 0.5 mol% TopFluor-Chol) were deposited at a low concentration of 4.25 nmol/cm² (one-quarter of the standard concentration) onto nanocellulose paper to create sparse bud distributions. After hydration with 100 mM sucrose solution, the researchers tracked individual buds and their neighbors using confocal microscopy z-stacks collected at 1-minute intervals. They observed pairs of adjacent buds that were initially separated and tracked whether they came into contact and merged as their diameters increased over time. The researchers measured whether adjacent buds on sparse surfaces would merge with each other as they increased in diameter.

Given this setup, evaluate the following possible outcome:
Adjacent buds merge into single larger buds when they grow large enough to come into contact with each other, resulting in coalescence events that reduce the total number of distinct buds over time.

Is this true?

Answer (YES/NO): YES